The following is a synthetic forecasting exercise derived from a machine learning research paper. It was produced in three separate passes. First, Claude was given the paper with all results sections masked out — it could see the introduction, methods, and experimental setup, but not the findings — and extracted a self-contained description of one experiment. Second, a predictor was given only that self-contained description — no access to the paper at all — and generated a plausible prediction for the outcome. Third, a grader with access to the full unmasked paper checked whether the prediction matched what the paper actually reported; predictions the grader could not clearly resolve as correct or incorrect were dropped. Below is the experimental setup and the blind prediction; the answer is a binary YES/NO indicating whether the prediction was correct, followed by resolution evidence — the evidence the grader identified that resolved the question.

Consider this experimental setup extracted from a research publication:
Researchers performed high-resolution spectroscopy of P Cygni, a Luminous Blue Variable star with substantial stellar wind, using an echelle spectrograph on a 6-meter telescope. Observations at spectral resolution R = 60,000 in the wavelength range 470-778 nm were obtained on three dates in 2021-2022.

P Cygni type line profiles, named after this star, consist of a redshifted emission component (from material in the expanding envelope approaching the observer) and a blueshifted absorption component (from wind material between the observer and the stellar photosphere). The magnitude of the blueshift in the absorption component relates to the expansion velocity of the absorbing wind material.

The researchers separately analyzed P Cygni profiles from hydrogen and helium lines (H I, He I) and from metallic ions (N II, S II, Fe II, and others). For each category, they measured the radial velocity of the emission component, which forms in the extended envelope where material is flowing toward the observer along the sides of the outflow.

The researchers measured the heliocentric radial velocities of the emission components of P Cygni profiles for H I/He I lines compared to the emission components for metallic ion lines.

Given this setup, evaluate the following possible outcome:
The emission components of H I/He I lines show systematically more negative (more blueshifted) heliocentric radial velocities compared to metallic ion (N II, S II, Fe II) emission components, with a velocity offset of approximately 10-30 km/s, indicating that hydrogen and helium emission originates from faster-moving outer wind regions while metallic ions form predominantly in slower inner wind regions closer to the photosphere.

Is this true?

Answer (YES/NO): NO